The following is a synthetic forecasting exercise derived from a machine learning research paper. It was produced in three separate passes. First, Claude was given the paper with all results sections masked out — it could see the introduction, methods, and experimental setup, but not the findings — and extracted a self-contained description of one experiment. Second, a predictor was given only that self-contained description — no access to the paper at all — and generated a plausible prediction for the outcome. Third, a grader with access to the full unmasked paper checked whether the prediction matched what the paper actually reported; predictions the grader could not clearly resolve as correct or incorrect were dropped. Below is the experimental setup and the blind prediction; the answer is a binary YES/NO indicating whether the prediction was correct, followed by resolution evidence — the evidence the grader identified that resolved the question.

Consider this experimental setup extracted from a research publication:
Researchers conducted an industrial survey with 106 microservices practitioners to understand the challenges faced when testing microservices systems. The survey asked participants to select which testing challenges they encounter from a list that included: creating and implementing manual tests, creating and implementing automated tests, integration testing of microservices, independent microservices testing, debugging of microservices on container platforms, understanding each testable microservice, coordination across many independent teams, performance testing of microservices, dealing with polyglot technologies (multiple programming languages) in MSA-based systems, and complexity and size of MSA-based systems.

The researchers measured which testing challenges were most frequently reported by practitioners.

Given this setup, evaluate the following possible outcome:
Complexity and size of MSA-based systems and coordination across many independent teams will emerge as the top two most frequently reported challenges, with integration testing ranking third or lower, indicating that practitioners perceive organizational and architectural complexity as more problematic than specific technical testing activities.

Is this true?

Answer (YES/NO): NO